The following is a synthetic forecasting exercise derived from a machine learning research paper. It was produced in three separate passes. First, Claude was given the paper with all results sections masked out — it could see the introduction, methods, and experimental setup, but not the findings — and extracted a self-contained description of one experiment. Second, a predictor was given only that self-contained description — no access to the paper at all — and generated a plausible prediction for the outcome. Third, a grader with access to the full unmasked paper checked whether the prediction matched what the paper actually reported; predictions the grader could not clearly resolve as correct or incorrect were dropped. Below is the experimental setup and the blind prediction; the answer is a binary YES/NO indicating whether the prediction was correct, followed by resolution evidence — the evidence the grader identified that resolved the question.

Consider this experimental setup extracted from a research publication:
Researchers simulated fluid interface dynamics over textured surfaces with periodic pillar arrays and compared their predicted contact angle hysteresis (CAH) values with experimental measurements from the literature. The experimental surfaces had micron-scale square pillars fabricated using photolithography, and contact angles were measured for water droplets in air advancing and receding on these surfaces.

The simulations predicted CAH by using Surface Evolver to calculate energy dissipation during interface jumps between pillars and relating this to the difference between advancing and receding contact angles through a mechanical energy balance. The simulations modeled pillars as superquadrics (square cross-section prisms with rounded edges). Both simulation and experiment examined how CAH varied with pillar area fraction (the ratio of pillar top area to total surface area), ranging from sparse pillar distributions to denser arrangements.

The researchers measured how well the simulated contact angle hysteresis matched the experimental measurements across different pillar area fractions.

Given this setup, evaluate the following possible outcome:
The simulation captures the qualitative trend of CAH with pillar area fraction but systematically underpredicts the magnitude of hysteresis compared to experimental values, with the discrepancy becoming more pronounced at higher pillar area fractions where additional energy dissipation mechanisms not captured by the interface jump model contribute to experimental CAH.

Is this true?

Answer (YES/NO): NO